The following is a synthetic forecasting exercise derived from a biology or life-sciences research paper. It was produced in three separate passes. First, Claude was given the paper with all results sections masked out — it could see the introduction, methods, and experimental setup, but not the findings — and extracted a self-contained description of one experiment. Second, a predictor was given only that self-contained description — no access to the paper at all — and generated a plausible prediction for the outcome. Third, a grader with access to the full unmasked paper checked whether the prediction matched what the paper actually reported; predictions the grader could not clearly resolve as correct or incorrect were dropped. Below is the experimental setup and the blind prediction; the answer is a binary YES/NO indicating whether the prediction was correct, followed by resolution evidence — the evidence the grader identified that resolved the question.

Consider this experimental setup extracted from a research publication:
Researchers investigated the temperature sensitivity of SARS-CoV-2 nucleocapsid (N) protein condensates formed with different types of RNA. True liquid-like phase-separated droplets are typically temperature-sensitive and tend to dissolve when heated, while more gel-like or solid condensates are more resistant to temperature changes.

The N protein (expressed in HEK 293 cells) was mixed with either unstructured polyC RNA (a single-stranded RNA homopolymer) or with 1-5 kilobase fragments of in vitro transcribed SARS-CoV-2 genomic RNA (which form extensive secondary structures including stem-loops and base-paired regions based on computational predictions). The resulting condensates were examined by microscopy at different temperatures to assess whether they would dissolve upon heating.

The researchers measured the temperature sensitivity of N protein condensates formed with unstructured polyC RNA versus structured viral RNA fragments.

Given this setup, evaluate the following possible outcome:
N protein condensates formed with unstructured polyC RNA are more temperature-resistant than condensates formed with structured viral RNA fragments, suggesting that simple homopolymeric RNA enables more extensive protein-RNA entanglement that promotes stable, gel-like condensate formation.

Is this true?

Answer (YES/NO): NO